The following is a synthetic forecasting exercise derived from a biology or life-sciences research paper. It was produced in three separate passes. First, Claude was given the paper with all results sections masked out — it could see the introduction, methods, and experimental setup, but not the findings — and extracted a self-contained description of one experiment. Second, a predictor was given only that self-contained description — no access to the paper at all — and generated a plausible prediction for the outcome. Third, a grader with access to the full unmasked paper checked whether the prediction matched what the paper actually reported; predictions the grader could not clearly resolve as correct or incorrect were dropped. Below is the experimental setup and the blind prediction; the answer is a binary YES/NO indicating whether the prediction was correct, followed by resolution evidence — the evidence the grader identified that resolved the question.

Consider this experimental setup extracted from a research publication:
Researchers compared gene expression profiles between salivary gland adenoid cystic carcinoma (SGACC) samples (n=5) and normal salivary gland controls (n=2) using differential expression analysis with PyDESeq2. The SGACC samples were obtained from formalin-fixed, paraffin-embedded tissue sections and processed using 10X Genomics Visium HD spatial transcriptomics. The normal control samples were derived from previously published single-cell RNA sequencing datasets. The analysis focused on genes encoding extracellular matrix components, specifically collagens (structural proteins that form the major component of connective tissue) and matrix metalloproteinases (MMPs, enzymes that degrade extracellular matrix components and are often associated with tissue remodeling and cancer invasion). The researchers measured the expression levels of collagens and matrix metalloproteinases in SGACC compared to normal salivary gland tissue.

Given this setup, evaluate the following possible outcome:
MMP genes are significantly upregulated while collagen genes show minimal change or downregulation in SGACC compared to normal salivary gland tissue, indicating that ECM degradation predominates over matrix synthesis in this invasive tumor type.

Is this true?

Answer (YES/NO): NO